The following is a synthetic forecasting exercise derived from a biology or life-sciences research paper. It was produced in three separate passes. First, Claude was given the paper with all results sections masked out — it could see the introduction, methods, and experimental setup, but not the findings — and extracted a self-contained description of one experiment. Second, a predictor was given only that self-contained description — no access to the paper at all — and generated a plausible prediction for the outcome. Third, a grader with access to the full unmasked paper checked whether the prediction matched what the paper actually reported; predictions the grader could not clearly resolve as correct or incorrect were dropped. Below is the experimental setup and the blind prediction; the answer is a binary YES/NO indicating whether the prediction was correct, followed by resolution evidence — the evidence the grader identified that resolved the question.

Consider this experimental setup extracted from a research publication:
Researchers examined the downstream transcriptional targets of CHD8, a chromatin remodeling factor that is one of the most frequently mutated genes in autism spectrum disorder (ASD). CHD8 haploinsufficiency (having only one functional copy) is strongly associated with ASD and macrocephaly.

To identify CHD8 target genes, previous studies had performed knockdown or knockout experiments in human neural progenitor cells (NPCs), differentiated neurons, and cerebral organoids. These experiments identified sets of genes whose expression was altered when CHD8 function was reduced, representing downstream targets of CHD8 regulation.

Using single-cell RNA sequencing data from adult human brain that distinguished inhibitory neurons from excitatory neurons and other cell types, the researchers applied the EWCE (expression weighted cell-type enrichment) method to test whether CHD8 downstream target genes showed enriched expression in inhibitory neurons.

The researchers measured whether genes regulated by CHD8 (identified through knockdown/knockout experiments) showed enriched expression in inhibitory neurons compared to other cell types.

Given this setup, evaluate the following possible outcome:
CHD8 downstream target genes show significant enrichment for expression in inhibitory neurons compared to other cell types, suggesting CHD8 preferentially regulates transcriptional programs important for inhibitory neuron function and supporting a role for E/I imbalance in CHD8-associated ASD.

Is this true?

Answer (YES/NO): YES